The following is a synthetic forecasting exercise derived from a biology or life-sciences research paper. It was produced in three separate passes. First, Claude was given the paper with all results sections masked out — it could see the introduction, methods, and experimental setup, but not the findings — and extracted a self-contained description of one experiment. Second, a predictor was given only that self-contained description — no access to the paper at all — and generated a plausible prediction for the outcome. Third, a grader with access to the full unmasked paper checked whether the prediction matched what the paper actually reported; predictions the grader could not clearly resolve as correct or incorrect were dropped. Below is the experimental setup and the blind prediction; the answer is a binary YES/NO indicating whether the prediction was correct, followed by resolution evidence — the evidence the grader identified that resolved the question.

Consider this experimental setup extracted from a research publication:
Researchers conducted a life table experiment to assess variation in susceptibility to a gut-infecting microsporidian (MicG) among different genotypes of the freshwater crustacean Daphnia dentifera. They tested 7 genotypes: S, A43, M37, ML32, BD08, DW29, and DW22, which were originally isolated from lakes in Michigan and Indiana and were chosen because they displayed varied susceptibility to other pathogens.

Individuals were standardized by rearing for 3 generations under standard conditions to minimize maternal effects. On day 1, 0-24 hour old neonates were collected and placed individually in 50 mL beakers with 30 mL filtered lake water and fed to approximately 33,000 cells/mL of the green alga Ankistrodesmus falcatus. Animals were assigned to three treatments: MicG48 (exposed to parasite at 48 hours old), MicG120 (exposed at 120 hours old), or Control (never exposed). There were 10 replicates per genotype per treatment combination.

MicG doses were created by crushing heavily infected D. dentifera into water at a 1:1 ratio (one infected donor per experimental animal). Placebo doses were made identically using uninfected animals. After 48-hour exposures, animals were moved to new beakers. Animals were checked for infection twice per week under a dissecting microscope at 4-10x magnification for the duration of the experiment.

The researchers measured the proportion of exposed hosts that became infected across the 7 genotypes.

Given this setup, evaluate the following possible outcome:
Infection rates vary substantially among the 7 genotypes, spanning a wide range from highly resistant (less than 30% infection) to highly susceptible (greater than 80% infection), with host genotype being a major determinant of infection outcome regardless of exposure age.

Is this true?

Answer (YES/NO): YES